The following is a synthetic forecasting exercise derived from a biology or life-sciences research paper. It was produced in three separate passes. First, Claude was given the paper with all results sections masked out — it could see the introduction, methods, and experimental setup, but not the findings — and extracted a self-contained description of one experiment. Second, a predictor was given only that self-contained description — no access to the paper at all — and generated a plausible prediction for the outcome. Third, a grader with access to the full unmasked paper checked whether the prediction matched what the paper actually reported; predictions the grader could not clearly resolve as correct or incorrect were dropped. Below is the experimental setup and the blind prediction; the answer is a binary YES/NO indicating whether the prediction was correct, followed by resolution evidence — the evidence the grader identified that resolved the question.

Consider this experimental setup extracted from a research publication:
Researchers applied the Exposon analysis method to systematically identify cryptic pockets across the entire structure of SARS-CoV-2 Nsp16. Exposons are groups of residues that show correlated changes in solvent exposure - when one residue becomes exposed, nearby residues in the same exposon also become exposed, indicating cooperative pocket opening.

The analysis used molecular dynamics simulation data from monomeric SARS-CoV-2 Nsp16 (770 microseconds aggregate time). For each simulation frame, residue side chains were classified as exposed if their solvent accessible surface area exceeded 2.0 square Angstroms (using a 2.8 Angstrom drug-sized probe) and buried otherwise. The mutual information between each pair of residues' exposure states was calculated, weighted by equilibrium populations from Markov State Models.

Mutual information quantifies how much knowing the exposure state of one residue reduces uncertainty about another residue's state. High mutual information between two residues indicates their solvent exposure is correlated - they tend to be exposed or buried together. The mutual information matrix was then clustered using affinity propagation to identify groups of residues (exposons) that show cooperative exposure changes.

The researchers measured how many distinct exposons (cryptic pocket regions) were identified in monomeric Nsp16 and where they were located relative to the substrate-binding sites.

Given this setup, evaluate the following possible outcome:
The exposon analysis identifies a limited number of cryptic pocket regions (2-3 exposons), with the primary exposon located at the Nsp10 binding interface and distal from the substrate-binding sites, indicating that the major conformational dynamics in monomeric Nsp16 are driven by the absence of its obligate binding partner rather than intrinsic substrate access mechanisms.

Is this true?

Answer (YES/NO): NO